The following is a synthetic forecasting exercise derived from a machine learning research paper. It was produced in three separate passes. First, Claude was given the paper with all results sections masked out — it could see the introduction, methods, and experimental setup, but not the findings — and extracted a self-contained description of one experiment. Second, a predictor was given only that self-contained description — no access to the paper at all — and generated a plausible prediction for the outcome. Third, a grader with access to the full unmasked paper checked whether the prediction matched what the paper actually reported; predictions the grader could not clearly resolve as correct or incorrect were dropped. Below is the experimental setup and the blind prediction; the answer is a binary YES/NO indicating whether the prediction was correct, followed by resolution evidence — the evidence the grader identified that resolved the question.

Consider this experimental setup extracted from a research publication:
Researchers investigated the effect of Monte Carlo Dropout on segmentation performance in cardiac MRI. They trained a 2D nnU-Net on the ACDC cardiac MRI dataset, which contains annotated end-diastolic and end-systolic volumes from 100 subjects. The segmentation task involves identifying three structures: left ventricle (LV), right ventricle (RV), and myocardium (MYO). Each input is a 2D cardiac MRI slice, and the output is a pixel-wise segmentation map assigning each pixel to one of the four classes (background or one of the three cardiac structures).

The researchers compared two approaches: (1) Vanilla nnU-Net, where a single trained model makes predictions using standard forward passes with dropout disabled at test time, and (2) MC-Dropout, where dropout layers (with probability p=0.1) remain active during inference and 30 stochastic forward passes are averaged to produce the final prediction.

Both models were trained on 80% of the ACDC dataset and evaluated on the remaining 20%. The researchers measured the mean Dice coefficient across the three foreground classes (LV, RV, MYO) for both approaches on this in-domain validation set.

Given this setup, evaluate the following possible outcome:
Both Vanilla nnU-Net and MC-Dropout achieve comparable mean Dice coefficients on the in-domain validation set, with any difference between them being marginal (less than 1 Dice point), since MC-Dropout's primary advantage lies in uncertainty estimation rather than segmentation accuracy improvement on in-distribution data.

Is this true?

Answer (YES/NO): YES